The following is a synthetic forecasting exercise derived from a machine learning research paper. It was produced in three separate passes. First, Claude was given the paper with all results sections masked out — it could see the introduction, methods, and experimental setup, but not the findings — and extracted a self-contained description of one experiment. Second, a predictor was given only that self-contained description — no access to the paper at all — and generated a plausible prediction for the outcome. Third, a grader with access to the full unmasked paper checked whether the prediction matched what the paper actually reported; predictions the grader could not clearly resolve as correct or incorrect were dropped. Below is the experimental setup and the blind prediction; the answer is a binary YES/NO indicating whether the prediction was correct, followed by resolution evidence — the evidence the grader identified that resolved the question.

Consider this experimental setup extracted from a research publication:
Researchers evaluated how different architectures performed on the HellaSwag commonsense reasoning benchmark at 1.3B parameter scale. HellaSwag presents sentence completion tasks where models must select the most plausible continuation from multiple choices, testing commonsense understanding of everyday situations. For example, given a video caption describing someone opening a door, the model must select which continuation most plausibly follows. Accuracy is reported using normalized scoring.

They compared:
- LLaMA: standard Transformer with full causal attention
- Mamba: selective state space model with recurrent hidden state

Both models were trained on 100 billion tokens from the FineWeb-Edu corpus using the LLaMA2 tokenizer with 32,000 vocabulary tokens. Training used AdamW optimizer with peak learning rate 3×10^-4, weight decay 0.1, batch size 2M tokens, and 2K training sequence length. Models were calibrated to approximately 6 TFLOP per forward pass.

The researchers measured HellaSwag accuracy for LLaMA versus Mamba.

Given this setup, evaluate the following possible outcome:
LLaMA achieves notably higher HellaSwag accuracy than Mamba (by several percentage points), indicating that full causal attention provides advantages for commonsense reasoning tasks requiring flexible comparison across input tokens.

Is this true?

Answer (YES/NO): YES